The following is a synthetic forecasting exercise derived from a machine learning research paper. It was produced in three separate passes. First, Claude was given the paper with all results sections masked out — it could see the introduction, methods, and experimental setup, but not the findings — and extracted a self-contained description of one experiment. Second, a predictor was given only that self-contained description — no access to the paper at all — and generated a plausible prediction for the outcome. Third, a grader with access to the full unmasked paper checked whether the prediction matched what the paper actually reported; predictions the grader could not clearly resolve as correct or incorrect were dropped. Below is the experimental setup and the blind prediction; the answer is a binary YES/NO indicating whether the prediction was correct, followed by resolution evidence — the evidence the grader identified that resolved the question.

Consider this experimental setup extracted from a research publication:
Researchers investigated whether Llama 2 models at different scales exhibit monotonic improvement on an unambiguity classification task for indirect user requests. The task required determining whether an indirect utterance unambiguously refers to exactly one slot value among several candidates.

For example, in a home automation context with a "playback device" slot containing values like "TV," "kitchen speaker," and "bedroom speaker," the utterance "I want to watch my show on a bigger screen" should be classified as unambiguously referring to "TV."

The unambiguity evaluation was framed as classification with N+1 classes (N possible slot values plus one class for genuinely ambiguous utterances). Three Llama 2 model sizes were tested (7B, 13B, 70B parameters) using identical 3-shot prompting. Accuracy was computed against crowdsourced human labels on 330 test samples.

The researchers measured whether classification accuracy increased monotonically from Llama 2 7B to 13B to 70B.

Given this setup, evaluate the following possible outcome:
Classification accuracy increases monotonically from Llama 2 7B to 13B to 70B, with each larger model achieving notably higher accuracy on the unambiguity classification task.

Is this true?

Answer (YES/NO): NO